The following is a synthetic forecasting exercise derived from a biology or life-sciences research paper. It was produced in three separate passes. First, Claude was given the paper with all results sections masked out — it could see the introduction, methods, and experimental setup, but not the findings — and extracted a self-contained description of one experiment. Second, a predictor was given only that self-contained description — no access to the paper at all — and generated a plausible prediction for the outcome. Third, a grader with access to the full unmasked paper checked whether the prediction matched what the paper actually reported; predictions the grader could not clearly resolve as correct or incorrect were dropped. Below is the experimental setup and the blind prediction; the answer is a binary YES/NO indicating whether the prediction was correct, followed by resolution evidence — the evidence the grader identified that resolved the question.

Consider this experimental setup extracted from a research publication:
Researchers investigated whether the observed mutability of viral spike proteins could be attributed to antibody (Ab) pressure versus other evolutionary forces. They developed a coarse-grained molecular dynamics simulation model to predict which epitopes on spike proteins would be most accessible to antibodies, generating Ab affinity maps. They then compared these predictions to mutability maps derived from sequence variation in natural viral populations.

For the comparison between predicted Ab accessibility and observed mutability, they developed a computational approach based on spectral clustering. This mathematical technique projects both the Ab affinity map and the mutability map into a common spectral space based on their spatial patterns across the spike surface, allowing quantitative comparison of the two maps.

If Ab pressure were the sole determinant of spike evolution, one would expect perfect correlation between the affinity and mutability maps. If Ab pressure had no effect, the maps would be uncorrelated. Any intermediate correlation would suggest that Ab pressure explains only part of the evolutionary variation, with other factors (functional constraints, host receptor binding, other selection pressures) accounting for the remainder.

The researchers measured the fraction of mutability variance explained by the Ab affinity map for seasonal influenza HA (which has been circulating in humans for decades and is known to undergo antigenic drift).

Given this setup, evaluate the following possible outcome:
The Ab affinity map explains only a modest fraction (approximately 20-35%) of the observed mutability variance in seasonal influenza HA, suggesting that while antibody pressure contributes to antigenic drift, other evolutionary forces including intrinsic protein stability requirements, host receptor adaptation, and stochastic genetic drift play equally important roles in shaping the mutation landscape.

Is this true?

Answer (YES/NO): NO